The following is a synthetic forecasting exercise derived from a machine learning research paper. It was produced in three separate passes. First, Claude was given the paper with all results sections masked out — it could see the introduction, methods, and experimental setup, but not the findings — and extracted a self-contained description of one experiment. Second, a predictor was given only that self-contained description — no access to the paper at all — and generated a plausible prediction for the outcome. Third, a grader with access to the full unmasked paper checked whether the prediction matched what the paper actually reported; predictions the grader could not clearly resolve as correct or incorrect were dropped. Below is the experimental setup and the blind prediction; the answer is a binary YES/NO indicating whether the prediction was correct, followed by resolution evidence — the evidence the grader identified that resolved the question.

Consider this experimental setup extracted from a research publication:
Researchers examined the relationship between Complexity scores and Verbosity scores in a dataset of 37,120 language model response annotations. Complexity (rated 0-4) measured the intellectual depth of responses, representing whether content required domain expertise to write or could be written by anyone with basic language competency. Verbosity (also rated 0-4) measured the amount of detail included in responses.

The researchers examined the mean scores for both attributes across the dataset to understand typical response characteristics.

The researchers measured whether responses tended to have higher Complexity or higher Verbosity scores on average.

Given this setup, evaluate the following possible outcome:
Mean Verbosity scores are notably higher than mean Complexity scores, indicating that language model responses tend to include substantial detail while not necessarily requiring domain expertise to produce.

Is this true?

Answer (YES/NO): NO